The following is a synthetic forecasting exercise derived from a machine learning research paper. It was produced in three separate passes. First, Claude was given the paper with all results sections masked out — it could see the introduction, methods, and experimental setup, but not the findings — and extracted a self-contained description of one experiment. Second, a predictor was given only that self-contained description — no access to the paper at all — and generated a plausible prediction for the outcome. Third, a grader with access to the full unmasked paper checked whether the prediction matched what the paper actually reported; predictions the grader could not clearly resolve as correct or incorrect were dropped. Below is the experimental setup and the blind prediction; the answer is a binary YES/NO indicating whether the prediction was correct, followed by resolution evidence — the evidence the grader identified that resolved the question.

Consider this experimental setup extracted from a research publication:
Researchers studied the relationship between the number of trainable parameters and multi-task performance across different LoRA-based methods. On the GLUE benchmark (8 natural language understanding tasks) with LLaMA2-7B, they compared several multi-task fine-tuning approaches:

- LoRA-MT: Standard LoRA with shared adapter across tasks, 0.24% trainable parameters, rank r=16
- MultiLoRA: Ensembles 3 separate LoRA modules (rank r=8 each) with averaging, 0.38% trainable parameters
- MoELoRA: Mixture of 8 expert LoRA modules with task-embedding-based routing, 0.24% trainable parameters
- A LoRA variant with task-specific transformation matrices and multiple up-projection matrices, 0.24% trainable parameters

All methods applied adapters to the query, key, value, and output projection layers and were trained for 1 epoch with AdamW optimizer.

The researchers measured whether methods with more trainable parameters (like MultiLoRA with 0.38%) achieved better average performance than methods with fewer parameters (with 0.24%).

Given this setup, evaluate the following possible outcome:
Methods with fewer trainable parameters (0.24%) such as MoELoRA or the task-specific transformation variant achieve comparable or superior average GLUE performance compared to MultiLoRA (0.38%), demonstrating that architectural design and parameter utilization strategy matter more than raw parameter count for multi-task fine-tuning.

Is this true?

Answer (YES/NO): YES